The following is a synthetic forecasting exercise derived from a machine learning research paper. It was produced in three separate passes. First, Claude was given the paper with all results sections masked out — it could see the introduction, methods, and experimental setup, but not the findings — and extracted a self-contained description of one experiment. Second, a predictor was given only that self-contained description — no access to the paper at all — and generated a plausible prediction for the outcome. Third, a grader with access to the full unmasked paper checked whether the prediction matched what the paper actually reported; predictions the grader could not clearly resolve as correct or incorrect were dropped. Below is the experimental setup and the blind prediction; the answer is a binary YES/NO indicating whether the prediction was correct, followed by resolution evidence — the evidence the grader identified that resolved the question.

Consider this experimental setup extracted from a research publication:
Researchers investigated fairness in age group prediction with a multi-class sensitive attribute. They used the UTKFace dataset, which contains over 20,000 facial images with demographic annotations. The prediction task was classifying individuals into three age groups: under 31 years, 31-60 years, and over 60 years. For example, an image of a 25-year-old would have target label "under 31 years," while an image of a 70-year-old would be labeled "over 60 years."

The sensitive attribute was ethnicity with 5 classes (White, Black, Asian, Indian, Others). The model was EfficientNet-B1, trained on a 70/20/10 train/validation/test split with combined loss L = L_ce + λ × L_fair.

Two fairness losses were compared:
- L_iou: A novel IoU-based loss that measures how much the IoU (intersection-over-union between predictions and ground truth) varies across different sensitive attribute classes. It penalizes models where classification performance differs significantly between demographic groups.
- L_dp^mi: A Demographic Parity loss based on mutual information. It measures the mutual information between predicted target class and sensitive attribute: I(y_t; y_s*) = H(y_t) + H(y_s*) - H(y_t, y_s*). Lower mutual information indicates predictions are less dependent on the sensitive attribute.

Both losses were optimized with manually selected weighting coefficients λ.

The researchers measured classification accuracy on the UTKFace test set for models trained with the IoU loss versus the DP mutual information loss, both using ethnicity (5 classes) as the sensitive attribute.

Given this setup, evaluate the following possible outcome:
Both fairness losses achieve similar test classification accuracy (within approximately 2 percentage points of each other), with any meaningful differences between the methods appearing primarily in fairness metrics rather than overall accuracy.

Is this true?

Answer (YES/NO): YES